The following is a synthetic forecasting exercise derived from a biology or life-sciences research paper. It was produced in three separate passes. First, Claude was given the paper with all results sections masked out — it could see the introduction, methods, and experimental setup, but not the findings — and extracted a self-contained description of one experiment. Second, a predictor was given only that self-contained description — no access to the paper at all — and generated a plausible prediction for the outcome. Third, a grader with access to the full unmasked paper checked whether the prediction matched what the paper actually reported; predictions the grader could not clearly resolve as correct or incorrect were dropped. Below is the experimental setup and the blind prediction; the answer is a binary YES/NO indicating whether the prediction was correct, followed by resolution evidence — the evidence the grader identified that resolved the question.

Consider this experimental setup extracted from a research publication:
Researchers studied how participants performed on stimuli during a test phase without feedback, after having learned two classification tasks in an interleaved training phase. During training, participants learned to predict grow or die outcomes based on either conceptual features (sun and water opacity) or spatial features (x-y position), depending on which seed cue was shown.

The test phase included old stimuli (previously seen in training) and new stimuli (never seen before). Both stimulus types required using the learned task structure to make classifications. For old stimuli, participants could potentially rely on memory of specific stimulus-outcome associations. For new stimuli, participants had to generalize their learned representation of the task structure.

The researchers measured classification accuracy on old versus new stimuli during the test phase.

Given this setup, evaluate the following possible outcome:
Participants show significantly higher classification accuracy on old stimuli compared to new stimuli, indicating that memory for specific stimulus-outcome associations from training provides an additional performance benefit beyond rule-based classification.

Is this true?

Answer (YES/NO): YES